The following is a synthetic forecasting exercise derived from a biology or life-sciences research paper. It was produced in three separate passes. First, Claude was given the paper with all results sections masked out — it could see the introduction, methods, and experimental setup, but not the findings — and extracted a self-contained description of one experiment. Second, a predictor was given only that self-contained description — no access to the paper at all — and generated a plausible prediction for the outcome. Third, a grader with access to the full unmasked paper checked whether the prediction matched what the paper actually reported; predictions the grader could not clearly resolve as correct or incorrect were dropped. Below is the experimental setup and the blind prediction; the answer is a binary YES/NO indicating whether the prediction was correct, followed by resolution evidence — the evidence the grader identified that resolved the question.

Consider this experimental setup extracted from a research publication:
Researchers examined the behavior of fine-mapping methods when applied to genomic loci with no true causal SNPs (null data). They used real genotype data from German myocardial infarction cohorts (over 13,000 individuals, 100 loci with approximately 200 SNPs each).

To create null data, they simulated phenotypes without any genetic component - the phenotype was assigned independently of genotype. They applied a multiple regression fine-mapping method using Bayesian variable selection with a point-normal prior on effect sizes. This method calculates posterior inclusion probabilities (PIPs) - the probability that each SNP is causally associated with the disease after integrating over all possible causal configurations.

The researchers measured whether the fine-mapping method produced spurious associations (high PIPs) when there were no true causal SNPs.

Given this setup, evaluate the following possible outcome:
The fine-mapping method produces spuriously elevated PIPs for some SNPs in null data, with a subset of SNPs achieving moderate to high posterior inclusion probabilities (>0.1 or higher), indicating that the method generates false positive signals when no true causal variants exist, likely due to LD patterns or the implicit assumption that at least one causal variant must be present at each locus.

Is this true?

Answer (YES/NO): NO